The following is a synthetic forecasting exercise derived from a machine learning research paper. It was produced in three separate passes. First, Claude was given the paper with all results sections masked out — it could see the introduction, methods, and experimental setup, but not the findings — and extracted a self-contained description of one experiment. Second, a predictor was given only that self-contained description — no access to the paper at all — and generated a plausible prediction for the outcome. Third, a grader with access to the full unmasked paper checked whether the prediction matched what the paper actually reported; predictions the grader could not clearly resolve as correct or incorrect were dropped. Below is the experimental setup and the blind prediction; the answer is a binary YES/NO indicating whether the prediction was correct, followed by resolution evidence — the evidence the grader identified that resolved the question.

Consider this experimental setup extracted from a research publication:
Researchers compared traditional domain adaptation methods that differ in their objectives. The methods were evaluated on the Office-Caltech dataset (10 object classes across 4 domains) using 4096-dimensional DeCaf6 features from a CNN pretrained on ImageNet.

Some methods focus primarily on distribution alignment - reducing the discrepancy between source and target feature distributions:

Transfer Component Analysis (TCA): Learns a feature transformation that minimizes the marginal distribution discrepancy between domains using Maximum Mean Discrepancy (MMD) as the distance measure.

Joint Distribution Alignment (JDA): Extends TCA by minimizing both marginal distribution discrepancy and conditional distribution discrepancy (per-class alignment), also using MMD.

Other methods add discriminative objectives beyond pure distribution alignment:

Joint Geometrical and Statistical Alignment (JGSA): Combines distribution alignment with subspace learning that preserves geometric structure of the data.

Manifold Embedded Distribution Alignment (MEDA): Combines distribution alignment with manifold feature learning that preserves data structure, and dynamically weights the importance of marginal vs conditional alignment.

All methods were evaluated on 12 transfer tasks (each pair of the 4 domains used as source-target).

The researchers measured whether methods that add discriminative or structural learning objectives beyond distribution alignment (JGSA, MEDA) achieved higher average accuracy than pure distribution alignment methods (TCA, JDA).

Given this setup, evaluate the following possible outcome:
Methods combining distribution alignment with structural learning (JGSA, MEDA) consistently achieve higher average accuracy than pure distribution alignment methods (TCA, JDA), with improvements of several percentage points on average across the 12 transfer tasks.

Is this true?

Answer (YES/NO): YES